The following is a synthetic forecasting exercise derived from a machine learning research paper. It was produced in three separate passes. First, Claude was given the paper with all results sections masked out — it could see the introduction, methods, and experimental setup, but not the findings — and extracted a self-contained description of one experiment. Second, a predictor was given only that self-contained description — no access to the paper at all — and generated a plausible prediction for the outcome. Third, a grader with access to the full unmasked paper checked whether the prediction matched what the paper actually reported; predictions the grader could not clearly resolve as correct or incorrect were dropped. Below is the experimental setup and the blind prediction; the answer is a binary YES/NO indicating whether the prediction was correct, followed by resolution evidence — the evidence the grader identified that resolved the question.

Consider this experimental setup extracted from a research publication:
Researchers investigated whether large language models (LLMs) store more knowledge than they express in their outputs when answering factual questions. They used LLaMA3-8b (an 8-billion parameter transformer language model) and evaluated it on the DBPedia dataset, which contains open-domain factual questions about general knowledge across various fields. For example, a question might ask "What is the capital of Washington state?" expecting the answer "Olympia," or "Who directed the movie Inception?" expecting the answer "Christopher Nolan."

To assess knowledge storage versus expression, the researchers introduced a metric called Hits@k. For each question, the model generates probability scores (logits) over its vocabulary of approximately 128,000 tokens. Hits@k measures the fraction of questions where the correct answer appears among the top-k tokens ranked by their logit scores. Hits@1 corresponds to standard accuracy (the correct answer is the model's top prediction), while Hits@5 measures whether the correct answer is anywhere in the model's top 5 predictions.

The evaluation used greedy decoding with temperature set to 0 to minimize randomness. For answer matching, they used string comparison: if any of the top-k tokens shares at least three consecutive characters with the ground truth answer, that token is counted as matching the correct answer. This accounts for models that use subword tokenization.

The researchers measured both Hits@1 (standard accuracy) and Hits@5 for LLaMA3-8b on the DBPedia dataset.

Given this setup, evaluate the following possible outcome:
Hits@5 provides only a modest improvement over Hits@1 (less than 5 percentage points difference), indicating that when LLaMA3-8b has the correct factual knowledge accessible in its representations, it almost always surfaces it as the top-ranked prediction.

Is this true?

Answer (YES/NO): NO